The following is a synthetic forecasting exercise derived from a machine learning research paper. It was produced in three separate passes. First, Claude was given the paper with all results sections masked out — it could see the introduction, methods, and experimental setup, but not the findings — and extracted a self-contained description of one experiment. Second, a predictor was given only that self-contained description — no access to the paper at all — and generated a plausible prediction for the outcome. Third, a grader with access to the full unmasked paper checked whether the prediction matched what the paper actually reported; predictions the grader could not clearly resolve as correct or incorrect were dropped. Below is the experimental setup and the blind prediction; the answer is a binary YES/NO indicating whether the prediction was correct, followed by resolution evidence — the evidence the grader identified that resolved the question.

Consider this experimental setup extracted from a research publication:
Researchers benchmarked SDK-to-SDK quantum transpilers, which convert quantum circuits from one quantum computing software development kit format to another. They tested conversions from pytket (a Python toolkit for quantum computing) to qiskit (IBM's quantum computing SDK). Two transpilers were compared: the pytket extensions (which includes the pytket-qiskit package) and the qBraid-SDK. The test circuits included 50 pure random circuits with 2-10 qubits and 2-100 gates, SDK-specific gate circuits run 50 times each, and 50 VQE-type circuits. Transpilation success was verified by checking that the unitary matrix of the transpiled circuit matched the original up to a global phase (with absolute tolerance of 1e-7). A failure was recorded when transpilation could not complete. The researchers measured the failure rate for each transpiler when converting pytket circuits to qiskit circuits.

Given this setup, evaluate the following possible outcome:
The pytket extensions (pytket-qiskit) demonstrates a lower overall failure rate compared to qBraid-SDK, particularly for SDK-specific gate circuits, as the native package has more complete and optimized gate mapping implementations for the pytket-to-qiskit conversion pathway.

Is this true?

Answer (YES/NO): YES